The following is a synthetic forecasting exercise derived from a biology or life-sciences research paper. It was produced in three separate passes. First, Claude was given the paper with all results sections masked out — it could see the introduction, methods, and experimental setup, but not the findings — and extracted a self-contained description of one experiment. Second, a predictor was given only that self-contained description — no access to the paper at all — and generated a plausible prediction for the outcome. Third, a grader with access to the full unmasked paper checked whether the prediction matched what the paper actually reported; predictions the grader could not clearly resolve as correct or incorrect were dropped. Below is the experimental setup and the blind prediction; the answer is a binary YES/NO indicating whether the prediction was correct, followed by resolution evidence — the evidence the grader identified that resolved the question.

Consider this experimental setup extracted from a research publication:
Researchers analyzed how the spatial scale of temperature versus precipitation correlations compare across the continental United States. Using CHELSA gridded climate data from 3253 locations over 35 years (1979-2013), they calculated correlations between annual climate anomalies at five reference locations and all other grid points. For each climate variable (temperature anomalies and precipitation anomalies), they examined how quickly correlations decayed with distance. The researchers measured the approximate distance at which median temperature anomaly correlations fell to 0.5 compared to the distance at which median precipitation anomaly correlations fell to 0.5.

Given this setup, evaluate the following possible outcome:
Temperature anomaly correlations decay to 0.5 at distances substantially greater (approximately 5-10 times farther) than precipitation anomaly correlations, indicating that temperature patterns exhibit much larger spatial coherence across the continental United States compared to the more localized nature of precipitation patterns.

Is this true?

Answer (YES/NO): NO